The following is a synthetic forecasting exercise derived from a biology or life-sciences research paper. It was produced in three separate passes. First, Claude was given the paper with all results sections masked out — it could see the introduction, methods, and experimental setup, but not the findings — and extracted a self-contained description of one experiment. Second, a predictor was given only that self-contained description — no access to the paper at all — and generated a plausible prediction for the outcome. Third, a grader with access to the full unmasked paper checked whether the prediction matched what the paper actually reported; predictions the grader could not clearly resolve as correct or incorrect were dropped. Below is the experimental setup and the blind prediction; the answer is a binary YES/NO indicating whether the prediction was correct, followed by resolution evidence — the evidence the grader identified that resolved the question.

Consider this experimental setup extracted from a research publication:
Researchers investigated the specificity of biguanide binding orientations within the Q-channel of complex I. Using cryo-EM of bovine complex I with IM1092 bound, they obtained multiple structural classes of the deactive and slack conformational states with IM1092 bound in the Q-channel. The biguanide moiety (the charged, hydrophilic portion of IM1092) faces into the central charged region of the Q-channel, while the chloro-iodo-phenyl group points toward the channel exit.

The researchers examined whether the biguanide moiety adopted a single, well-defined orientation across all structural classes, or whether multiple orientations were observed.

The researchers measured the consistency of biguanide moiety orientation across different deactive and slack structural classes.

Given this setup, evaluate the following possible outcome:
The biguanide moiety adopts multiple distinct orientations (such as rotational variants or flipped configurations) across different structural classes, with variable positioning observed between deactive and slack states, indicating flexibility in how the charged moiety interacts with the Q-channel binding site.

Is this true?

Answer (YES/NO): YES